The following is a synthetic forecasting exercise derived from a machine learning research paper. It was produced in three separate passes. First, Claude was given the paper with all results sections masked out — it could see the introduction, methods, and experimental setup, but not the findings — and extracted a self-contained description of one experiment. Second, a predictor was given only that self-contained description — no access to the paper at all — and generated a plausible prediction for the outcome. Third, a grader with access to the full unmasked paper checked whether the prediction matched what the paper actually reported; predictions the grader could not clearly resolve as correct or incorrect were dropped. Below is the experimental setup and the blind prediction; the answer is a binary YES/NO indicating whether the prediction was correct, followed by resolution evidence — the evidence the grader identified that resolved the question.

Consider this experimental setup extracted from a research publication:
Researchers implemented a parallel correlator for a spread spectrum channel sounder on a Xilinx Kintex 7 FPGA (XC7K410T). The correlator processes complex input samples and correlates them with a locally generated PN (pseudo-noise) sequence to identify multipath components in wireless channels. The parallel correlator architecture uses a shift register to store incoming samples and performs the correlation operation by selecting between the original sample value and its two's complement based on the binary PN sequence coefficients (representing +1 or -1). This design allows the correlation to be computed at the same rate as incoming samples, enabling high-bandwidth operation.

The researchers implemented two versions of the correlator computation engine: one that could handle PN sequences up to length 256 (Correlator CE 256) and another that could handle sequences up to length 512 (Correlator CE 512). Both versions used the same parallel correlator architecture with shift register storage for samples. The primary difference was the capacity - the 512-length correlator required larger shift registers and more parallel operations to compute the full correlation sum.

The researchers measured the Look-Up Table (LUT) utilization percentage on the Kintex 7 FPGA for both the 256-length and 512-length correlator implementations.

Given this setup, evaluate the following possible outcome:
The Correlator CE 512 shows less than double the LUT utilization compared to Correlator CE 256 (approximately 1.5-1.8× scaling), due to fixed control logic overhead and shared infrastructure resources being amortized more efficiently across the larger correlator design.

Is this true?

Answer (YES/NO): NO